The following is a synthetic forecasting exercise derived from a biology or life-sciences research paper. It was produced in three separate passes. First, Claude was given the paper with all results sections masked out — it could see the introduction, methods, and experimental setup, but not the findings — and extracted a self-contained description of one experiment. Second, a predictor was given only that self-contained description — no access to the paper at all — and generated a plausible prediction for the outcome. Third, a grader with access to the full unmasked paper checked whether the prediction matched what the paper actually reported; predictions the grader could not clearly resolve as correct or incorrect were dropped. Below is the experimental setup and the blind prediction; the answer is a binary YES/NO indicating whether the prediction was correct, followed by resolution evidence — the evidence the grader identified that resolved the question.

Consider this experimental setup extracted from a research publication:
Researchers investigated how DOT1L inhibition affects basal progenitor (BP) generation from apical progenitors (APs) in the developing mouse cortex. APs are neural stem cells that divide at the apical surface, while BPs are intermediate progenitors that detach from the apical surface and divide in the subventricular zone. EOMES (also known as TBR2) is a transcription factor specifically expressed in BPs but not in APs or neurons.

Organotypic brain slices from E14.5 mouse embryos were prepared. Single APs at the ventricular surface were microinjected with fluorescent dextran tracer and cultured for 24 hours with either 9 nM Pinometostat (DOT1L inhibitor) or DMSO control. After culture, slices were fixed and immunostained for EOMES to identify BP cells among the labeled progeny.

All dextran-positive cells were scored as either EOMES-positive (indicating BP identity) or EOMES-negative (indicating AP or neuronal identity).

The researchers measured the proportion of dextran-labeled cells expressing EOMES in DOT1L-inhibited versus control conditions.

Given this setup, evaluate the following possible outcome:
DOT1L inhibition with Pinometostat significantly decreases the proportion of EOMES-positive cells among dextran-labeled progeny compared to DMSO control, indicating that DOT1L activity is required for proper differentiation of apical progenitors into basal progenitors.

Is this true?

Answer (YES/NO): NO